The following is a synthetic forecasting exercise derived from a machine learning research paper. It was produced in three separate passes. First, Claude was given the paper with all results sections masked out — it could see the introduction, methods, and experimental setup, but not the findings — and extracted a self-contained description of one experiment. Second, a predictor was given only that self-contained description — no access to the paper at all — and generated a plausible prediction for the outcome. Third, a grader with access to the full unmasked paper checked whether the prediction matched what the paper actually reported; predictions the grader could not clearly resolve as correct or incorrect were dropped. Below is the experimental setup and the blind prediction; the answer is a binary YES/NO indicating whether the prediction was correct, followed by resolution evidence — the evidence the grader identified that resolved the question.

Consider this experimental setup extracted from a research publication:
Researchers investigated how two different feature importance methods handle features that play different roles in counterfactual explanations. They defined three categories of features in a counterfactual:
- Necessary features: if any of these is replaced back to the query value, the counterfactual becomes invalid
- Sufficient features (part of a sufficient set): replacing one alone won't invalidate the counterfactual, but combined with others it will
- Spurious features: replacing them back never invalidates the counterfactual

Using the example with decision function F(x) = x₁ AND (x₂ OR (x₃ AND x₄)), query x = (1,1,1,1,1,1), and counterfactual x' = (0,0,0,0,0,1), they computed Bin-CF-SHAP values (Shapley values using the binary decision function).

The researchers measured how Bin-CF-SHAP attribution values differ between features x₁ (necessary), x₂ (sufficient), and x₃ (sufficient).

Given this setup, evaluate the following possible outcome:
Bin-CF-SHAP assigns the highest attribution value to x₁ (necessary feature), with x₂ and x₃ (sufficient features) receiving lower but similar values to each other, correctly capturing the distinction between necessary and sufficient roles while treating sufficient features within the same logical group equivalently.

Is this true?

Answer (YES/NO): NO